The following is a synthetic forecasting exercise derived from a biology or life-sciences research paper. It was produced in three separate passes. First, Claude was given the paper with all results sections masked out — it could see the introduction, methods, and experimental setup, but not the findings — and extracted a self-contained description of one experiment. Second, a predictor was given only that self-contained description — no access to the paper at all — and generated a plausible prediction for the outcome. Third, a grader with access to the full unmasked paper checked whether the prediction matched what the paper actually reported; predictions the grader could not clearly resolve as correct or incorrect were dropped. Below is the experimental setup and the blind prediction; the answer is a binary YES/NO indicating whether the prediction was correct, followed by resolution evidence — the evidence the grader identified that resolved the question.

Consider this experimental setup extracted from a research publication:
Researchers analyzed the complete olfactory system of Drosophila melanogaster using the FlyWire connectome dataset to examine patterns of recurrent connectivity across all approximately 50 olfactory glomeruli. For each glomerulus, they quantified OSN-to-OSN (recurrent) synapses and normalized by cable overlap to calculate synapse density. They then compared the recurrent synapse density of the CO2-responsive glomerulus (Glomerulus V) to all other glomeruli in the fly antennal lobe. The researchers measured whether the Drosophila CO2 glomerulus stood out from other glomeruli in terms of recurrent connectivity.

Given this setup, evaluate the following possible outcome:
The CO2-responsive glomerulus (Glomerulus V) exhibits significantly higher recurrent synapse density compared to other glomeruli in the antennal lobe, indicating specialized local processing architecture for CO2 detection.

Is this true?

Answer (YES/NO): NO